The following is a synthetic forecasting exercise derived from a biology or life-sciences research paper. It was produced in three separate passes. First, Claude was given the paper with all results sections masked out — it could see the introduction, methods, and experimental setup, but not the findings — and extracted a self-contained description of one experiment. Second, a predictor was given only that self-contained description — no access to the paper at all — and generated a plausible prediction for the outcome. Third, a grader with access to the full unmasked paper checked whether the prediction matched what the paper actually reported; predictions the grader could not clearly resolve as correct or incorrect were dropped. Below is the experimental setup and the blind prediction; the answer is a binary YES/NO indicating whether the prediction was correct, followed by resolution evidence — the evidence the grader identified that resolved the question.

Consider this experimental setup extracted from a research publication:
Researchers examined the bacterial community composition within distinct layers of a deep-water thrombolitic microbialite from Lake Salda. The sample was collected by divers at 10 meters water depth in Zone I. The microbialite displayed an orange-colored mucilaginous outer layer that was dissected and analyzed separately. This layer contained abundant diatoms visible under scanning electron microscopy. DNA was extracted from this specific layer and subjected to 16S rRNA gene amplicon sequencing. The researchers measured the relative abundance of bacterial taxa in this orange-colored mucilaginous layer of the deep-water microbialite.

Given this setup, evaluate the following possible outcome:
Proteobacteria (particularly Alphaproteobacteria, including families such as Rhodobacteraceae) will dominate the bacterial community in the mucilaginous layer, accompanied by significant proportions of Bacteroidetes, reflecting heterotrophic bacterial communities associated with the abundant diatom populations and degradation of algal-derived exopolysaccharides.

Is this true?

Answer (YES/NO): NO